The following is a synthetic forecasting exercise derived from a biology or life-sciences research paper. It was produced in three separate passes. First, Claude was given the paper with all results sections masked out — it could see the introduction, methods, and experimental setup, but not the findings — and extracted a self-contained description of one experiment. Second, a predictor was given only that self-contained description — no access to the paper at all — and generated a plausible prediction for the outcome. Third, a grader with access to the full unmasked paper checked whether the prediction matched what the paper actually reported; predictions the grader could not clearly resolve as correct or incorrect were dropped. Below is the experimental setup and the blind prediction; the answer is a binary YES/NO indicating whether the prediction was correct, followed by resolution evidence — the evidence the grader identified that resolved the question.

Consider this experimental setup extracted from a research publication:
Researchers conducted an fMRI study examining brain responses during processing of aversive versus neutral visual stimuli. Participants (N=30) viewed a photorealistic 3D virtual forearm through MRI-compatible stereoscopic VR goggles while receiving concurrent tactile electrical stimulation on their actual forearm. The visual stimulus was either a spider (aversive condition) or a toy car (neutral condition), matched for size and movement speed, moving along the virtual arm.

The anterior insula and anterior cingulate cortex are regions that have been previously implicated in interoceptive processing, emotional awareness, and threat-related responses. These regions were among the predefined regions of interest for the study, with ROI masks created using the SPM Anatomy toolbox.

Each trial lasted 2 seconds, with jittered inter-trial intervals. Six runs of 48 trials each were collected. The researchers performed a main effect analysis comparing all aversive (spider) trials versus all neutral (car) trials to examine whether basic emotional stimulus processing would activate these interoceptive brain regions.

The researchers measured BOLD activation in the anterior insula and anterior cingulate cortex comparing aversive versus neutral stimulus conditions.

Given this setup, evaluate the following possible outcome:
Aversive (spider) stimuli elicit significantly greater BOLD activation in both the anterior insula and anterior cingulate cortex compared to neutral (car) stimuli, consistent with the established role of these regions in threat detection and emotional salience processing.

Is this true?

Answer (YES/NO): NO